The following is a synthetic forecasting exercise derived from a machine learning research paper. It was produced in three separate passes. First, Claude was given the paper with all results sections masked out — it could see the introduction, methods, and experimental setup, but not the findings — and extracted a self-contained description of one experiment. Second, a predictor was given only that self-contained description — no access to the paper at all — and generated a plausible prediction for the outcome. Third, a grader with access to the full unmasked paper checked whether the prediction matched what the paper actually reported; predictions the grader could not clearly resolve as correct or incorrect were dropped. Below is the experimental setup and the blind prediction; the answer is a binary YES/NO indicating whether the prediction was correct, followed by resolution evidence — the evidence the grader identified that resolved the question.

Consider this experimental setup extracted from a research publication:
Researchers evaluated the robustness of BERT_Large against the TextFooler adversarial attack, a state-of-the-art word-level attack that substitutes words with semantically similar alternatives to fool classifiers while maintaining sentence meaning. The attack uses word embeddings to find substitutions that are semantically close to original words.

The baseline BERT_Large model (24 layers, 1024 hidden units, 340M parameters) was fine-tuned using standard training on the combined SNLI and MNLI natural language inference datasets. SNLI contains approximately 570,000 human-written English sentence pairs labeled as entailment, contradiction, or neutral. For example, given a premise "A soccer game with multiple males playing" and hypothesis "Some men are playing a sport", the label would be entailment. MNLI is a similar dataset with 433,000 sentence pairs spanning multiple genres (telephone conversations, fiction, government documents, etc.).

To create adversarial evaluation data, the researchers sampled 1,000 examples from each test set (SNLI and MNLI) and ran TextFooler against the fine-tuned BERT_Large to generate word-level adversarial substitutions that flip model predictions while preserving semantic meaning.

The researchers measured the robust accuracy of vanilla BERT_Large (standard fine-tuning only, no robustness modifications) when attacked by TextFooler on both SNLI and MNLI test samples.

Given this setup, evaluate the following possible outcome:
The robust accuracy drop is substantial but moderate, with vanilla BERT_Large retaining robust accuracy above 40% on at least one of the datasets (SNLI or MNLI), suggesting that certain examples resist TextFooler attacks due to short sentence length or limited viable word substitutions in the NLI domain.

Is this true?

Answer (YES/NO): NO